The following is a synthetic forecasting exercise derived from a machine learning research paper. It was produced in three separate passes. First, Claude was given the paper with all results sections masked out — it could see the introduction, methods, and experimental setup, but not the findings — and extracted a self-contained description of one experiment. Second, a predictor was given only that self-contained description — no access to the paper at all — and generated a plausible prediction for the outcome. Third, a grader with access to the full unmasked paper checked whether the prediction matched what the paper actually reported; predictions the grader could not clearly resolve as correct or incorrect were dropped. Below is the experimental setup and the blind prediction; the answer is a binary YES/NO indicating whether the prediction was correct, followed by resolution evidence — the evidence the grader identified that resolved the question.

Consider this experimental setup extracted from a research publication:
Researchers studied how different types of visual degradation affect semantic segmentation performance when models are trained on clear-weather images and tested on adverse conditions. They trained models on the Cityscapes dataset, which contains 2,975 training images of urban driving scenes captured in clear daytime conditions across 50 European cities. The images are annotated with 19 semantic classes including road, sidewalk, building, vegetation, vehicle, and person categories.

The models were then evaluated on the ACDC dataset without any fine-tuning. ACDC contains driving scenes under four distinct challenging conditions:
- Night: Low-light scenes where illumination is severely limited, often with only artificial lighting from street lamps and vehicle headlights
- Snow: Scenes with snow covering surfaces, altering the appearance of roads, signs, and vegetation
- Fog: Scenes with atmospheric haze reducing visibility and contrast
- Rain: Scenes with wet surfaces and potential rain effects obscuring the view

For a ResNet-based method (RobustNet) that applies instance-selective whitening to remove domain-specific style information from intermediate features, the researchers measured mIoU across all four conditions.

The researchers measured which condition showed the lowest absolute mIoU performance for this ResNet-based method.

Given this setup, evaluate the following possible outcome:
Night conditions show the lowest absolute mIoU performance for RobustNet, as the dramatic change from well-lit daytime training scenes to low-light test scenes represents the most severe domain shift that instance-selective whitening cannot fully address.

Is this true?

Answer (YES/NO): YES